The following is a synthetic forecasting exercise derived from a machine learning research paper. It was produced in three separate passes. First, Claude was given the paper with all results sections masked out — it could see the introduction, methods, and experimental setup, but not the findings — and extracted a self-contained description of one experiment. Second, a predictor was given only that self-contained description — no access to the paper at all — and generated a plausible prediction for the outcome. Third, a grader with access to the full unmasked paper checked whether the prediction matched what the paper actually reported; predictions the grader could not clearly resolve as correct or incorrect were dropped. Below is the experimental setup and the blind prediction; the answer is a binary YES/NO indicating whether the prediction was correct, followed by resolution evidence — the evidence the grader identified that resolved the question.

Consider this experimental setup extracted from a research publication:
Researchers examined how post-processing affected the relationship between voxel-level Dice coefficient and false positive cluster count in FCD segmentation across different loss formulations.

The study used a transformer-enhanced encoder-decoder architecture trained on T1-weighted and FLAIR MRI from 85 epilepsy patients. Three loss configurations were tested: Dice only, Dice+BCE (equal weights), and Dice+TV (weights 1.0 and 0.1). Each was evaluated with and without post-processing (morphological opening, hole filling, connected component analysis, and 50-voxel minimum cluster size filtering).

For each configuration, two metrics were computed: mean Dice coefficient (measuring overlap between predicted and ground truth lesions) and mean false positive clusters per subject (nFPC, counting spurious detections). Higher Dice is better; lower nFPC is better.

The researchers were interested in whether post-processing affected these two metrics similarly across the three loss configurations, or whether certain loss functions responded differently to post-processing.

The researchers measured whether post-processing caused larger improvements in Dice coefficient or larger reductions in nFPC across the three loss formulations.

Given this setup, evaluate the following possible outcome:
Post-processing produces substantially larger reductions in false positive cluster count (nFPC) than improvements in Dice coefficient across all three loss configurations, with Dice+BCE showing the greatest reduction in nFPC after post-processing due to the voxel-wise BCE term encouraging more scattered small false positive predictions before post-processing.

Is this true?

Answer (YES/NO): NO